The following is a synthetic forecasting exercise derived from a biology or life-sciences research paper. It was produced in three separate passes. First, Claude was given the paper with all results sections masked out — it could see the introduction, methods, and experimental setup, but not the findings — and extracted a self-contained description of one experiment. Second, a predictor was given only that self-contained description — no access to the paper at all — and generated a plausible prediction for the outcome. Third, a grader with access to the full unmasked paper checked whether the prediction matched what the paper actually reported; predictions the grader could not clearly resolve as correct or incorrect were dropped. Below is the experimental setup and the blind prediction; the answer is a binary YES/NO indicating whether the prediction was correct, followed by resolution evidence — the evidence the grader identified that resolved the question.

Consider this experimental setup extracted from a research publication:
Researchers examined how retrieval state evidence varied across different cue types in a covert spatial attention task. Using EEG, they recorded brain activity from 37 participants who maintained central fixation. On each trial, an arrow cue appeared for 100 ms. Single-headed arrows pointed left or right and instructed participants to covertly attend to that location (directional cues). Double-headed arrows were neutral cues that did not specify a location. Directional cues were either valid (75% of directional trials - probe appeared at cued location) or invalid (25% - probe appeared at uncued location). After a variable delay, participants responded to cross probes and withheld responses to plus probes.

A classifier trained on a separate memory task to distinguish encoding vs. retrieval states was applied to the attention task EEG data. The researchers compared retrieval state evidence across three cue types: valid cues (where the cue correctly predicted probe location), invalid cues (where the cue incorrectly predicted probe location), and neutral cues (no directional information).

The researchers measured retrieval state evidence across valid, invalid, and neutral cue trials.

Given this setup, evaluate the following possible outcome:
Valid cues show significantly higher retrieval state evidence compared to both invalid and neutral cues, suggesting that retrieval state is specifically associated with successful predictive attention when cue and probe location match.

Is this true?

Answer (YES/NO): YES